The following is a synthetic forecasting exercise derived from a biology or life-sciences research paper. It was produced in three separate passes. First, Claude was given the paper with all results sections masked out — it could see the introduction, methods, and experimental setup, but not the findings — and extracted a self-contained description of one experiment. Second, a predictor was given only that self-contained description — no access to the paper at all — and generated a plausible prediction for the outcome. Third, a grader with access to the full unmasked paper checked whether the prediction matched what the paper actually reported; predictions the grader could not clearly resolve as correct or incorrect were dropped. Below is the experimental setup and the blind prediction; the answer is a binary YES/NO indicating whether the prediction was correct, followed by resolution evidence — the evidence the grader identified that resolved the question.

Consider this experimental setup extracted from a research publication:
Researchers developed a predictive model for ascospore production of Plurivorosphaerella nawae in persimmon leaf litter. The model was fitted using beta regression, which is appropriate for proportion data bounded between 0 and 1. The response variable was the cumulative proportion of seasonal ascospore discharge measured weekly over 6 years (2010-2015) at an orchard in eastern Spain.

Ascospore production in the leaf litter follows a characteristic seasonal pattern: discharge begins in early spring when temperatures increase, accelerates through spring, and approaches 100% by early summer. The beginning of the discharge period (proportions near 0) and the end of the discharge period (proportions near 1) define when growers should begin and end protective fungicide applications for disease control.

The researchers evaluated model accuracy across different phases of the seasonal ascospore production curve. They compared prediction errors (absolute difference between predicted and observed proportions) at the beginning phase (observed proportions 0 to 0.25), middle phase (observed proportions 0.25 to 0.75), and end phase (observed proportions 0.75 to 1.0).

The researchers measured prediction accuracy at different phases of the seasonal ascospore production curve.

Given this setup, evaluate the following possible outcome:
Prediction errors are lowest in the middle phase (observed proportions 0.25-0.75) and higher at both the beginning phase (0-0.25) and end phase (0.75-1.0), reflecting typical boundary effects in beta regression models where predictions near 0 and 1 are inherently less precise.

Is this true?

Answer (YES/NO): NO